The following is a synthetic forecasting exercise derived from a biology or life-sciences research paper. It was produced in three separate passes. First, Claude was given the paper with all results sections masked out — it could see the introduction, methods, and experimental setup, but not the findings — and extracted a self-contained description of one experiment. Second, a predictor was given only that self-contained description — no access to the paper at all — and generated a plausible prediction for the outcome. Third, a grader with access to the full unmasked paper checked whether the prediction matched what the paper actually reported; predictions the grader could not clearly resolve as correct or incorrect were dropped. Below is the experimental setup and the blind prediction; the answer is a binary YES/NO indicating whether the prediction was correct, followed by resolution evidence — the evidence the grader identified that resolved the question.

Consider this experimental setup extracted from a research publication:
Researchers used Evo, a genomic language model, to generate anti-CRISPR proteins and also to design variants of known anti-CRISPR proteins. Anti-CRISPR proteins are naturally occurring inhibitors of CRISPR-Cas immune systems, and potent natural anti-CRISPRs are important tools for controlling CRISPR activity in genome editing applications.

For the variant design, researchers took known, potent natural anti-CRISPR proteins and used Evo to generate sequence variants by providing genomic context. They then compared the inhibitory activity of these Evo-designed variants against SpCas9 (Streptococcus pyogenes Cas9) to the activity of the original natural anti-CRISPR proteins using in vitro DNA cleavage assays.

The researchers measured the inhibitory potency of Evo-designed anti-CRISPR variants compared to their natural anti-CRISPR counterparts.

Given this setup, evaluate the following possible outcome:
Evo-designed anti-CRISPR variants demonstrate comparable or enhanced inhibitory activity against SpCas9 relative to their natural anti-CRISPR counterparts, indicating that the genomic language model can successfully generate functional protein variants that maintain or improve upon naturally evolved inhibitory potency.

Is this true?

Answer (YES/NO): YES